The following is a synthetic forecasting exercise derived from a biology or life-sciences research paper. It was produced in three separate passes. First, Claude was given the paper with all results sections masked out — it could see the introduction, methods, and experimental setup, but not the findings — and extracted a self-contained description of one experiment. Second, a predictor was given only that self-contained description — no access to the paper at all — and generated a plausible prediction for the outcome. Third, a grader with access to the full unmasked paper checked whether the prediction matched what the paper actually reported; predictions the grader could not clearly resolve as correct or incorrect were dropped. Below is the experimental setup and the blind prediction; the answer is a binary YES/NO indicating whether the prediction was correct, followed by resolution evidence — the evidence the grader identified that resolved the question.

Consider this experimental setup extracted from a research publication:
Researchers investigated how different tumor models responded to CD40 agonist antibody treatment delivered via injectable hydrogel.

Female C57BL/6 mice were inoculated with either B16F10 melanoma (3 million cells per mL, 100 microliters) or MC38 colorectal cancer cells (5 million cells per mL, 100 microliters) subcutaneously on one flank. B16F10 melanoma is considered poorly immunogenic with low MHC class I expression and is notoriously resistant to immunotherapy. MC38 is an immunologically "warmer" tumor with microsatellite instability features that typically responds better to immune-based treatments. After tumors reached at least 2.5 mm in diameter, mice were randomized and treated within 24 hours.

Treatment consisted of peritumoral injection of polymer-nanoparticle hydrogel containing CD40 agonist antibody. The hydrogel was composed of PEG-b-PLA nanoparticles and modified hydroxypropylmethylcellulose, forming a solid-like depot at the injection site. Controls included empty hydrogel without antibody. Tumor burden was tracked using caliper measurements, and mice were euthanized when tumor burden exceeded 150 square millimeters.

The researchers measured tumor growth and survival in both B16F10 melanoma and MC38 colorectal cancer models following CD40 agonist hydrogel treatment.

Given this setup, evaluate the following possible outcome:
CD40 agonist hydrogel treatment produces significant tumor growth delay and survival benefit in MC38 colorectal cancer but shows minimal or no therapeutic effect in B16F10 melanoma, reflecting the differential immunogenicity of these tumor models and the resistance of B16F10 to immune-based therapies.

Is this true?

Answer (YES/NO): NO